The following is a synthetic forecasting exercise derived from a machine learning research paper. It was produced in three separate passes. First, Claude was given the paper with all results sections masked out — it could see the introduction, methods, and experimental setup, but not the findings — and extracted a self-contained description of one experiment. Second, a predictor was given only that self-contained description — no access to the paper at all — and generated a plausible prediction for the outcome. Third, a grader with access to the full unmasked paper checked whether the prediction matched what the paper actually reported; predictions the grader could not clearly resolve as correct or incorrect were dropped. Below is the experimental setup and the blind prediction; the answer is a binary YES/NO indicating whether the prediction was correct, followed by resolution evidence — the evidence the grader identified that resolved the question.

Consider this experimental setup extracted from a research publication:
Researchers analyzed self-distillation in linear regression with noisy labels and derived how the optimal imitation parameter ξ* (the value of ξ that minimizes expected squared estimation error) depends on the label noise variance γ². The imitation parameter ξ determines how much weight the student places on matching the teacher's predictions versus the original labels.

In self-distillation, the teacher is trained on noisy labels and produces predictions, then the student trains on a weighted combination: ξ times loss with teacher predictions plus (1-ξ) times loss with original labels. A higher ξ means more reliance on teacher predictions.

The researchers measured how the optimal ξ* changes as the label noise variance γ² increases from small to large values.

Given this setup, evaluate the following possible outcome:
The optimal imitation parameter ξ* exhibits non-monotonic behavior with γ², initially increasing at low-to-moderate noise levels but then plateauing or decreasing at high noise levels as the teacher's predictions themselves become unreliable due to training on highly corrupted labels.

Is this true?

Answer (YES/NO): NO